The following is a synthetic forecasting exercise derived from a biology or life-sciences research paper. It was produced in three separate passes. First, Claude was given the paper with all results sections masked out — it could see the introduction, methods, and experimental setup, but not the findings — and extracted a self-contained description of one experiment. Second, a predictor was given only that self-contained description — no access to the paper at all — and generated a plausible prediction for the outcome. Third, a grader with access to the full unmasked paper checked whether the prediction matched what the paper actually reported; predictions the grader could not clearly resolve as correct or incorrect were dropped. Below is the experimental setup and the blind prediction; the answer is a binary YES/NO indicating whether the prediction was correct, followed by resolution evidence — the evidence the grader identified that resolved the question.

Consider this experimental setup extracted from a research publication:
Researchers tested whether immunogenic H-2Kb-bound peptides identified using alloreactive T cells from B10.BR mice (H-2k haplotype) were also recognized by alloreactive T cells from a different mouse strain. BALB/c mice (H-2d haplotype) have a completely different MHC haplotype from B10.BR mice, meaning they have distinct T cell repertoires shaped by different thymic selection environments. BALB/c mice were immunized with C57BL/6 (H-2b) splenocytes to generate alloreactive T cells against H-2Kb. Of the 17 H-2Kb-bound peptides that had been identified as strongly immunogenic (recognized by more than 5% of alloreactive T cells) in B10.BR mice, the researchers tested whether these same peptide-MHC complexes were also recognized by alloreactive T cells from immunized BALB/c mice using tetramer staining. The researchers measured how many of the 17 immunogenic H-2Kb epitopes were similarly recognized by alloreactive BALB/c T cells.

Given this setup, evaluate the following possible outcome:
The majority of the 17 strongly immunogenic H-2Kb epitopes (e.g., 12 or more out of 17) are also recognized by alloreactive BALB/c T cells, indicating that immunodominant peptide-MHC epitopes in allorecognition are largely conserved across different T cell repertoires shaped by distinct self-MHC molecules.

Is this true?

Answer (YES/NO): YES